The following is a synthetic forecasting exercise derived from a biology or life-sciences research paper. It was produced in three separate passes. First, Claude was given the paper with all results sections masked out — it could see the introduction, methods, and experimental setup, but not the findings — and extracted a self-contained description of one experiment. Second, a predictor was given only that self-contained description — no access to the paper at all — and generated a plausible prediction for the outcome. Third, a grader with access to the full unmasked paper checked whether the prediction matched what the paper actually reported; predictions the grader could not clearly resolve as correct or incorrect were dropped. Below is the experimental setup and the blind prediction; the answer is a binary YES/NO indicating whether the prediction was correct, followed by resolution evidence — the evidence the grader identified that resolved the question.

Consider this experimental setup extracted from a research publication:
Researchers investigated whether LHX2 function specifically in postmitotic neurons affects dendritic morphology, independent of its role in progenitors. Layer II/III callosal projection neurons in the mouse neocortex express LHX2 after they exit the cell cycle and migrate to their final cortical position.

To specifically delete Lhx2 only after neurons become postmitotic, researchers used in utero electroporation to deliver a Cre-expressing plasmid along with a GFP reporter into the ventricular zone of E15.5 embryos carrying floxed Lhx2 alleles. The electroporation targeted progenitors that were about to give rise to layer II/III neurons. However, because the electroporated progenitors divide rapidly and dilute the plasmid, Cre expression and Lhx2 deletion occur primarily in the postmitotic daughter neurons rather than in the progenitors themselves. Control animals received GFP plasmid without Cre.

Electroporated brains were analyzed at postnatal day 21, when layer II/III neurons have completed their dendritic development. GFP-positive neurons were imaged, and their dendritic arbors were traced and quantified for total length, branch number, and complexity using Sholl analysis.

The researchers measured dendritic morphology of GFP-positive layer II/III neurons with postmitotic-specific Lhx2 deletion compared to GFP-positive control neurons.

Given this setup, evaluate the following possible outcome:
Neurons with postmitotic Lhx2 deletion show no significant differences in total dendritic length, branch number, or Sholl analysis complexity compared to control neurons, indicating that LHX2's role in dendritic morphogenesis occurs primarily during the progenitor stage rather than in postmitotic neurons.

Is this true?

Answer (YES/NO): NO